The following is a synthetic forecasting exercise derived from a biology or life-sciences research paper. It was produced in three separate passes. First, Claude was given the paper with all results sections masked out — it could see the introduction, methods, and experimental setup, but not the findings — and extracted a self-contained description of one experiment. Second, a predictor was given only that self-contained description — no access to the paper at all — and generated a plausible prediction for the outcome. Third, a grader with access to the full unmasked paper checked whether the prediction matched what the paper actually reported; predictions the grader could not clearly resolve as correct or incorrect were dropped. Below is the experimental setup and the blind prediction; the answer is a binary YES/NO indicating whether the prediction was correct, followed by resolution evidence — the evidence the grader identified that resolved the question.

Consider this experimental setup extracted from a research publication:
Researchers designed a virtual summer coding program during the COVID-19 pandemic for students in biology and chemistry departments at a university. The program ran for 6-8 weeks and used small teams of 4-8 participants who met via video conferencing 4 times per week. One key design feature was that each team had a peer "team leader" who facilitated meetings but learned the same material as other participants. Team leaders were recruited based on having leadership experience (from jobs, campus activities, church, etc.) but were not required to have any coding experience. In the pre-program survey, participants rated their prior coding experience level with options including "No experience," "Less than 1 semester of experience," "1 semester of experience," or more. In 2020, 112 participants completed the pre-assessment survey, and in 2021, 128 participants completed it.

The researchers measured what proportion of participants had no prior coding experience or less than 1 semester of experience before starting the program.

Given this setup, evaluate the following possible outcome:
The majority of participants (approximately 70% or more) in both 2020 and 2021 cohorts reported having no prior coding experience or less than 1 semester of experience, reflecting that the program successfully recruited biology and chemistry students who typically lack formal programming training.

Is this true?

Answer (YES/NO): NO